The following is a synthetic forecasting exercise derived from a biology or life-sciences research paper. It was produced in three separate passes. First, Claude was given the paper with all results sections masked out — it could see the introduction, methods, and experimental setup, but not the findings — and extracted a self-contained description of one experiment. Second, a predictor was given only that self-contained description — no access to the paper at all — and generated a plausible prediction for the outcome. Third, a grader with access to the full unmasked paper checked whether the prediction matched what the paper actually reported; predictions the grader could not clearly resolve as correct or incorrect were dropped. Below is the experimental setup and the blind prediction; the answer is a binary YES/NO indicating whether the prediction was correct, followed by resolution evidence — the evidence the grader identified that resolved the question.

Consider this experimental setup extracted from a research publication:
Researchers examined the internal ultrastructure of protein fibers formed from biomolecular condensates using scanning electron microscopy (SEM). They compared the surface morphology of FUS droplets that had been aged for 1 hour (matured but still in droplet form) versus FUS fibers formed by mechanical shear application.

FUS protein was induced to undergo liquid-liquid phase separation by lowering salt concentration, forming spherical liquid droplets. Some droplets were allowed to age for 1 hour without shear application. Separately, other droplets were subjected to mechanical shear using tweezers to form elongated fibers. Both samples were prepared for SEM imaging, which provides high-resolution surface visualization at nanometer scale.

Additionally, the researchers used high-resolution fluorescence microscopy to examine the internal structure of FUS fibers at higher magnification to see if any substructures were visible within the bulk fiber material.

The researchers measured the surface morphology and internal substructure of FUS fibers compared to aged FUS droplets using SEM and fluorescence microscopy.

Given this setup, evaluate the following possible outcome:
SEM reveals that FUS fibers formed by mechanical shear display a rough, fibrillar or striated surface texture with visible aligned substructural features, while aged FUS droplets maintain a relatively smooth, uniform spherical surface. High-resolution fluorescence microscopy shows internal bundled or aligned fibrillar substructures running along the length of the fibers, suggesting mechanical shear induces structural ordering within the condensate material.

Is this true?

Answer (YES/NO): NO